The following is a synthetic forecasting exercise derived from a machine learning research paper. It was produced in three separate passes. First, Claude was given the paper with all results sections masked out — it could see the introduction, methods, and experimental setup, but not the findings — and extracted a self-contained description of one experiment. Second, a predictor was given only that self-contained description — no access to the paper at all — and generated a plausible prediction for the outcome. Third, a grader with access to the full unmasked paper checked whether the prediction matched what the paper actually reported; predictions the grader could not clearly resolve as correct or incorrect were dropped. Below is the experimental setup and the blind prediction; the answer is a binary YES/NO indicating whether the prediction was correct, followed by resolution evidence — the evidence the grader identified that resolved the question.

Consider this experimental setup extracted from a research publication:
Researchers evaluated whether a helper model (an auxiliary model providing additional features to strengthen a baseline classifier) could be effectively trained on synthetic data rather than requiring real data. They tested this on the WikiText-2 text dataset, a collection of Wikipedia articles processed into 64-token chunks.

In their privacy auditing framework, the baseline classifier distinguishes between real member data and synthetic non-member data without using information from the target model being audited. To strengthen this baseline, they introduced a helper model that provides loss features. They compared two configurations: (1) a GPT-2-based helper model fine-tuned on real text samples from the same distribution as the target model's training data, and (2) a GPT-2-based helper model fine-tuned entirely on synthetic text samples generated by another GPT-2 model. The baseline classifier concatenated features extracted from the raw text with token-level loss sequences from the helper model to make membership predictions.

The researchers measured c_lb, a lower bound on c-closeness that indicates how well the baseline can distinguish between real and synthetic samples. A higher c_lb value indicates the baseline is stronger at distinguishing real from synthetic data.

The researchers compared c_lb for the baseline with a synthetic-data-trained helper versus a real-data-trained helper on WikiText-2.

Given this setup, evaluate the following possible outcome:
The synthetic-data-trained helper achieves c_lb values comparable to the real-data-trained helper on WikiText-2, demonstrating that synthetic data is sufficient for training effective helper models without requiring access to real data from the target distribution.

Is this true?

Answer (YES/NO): YES